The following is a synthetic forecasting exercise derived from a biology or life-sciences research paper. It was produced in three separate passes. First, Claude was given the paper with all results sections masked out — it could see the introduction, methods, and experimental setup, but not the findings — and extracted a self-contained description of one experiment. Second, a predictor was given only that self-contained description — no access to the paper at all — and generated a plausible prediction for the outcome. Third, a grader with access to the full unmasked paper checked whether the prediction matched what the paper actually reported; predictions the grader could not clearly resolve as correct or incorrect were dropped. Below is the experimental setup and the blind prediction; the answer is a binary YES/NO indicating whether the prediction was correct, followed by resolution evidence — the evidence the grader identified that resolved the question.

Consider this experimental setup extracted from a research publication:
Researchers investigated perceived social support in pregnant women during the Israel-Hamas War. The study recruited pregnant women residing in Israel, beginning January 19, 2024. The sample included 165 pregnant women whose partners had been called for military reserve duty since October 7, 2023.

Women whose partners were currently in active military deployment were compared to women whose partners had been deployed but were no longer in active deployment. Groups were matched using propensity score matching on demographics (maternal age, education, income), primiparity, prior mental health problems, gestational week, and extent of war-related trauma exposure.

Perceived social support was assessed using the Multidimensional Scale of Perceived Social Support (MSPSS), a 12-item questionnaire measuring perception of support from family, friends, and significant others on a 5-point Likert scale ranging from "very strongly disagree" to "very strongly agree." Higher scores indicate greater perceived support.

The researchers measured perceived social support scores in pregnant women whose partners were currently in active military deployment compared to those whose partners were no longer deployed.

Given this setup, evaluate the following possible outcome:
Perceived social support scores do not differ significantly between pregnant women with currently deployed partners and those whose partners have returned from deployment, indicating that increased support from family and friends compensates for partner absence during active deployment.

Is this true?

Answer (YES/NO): NO